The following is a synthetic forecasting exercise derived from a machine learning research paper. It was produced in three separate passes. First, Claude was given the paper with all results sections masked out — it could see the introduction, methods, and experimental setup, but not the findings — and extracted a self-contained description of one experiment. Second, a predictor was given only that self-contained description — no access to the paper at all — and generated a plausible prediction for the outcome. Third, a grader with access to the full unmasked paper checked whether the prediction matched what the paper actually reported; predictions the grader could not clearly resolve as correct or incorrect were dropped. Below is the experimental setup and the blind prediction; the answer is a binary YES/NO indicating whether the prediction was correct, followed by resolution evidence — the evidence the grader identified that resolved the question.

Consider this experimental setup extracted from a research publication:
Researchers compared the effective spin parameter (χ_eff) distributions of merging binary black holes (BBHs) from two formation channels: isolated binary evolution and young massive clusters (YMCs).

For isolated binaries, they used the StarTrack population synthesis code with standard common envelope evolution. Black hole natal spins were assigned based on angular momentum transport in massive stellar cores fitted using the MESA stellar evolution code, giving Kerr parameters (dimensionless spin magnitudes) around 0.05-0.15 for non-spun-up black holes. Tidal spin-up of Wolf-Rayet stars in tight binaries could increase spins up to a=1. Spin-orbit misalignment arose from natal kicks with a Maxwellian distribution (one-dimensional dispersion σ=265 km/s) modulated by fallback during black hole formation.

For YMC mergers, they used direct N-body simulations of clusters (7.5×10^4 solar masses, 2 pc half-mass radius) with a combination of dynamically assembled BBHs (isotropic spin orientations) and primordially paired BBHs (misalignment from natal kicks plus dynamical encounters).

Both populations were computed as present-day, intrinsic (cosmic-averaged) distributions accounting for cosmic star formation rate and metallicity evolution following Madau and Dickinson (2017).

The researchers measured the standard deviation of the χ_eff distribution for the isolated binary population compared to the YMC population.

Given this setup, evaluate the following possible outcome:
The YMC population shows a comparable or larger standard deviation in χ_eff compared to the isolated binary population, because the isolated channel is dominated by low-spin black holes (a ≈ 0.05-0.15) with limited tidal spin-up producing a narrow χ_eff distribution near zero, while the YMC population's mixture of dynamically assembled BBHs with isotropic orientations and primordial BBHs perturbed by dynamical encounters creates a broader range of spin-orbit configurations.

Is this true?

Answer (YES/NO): NO